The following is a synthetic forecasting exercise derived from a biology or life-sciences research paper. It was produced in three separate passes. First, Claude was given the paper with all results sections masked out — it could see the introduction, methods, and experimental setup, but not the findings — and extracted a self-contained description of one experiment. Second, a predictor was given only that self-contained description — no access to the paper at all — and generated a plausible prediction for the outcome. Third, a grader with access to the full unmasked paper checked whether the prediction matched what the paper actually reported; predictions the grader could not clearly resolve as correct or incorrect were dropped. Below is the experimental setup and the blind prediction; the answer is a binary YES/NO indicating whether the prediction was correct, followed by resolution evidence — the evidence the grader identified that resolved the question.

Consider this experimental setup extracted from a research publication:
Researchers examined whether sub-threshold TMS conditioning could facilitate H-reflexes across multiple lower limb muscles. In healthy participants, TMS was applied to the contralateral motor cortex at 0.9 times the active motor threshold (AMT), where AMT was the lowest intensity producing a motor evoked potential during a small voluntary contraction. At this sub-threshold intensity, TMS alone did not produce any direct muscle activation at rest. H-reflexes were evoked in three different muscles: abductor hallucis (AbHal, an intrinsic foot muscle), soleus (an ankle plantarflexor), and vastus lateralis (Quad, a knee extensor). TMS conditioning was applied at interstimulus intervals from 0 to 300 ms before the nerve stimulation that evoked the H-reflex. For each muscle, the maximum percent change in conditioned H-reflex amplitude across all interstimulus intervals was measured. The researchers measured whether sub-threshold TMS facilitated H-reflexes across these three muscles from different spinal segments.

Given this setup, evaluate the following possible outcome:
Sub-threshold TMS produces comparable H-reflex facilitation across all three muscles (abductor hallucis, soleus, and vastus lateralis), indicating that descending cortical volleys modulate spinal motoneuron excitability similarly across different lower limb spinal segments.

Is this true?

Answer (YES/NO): NO